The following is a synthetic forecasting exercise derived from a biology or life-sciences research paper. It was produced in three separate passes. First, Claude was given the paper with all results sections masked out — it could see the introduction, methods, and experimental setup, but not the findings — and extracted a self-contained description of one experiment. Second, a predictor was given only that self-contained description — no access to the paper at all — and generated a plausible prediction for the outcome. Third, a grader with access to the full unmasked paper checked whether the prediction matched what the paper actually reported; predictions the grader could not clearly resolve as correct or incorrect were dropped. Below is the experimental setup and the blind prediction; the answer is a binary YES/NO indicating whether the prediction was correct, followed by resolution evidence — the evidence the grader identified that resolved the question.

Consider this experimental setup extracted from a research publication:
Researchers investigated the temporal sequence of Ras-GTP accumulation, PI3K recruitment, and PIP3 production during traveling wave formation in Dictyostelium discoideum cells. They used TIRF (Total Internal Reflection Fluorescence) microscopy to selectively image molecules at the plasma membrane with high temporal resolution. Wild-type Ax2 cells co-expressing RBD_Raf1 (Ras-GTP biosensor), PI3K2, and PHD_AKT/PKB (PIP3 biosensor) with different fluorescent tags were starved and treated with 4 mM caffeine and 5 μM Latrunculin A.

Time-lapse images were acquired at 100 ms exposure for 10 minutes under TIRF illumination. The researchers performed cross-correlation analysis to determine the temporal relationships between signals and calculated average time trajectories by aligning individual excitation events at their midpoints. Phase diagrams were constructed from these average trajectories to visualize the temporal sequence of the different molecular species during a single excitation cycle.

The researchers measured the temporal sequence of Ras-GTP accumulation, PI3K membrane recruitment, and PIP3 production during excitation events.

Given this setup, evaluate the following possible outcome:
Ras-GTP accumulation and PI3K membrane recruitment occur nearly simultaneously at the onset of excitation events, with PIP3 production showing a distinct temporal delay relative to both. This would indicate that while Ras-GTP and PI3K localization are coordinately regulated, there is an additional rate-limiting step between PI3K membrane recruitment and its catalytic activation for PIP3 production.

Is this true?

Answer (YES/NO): YES